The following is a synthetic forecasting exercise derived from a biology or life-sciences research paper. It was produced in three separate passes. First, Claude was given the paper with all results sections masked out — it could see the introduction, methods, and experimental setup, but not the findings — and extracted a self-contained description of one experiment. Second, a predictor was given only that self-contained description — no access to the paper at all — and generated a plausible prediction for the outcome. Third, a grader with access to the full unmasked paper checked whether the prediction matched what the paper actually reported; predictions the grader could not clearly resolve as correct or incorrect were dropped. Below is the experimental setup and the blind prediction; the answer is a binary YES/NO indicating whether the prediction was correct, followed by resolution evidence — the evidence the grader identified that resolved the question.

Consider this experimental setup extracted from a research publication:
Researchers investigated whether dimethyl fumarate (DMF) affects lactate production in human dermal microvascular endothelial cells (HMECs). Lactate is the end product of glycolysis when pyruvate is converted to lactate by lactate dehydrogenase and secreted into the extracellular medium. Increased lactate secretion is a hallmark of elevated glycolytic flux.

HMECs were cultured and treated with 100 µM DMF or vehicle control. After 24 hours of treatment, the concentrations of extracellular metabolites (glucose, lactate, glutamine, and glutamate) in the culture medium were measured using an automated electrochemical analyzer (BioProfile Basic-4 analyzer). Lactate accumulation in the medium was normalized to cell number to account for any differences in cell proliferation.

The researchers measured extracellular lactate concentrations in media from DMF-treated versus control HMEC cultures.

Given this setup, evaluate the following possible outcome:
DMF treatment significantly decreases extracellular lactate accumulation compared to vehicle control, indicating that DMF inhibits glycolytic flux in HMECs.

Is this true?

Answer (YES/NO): NO